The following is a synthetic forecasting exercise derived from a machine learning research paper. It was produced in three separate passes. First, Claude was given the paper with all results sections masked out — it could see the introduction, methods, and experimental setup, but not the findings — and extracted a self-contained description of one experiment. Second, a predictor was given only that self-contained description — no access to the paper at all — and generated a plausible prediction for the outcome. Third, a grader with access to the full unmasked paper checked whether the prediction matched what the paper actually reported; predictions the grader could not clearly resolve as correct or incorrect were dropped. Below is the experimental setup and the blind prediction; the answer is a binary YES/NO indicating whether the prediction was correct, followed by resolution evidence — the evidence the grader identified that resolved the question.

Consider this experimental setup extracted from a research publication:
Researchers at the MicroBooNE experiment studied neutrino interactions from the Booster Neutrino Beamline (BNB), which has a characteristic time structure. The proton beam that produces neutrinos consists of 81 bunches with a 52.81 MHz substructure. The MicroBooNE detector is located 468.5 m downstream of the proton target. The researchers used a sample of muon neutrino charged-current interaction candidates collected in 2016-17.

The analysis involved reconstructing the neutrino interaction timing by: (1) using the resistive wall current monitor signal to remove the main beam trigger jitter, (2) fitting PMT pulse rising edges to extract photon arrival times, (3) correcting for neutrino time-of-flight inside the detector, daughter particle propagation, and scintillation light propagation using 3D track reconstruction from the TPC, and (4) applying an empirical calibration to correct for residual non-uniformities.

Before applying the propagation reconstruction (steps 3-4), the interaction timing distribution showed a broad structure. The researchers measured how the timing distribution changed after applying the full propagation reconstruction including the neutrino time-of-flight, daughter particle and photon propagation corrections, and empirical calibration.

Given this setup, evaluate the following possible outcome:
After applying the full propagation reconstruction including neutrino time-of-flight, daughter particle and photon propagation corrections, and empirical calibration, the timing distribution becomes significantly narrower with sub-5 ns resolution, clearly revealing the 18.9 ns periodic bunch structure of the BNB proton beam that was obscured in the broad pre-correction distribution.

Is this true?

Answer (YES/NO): YES